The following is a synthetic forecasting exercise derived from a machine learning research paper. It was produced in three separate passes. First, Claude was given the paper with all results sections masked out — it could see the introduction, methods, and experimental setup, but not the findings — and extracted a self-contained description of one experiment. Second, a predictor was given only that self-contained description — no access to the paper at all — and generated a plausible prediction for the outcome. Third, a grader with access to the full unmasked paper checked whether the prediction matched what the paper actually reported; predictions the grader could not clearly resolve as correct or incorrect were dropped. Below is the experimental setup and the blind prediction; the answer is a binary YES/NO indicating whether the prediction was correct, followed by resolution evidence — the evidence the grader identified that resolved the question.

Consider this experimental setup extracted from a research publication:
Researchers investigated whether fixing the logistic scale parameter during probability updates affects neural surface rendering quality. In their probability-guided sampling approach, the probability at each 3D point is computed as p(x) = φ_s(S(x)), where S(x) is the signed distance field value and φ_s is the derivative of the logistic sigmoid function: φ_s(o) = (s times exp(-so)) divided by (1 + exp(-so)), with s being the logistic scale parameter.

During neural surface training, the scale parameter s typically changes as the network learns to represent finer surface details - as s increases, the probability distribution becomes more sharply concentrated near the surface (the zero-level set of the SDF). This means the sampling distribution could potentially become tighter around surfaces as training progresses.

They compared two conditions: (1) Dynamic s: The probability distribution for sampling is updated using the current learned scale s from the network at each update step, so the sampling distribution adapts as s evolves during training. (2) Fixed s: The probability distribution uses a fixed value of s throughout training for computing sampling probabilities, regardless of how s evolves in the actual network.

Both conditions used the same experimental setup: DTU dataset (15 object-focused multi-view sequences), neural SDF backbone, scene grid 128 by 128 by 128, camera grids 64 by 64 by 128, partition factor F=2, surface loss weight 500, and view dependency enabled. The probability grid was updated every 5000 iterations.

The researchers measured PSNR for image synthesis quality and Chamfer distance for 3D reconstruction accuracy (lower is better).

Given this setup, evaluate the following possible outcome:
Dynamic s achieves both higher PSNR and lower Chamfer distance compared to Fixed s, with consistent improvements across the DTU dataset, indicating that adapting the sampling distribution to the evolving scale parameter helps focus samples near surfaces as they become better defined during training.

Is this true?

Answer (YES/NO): NO